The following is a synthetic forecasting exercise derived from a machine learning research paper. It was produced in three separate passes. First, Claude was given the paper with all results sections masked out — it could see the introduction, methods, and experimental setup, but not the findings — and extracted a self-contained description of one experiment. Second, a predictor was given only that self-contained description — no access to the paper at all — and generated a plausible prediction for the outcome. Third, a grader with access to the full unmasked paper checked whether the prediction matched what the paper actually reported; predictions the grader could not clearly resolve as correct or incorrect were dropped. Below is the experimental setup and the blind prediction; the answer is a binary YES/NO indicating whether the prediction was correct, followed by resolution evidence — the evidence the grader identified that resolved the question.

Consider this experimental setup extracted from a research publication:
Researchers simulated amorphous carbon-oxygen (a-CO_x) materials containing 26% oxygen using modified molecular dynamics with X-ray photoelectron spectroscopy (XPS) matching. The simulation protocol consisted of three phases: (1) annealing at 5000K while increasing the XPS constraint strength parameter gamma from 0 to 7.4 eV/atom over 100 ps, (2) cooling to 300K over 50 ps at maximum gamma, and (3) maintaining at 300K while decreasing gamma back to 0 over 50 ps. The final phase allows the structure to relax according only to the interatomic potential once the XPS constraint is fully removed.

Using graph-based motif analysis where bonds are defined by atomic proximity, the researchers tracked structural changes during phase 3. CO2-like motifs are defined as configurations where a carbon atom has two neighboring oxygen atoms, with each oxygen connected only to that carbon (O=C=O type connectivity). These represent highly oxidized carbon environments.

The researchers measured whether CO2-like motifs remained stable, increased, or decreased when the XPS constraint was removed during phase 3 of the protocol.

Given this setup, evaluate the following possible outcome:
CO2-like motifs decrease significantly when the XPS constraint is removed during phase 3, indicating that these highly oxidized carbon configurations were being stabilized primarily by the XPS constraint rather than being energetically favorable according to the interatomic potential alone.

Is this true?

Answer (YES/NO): NO